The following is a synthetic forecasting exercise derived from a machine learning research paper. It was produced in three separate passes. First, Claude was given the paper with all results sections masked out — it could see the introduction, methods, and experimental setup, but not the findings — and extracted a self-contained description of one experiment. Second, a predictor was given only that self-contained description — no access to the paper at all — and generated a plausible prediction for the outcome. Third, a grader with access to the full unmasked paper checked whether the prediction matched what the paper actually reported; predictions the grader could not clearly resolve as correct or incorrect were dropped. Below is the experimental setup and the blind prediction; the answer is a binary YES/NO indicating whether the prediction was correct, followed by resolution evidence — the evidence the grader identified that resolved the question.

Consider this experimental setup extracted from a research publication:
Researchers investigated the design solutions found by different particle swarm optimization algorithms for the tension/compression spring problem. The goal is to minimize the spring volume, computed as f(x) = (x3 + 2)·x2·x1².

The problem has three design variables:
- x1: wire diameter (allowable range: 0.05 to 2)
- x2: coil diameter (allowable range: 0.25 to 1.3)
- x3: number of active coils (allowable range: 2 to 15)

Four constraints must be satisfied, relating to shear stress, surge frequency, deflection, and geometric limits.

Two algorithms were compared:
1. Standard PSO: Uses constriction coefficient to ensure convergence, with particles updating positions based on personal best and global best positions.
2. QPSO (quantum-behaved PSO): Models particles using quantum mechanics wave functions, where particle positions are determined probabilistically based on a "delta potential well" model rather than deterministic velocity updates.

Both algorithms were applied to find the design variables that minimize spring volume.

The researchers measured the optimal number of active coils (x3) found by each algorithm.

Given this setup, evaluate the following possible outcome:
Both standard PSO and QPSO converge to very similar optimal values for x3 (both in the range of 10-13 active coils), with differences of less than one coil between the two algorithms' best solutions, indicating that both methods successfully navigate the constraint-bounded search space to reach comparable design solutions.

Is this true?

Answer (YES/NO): NO